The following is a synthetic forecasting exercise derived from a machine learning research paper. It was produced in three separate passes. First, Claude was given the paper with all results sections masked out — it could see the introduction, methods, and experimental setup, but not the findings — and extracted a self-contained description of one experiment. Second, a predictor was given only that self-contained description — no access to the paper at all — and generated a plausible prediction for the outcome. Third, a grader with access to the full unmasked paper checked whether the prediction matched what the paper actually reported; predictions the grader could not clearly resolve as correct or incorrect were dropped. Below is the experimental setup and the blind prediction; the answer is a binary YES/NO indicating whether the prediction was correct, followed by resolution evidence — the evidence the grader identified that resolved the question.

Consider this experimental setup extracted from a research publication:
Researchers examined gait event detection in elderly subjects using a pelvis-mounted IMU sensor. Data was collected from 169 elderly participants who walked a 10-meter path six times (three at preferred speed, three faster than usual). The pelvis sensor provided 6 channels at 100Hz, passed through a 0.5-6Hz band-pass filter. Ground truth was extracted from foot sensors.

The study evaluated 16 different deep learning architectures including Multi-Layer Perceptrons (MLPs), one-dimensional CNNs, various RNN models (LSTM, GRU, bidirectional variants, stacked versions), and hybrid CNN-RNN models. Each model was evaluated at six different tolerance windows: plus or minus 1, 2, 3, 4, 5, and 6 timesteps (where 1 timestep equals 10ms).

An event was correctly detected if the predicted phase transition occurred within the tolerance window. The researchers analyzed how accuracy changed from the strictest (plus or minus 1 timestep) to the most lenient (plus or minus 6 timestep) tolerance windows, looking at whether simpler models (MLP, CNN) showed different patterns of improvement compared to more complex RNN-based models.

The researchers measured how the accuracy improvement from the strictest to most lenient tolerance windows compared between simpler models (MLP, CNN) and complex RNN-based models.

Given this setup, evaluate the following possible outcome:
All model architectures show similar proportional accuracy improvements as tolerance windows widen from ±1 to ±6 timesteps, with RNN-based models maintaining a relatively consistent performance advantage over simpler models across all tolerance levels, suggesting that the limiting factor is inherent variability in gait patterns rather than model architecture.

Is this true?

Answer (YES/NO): NO